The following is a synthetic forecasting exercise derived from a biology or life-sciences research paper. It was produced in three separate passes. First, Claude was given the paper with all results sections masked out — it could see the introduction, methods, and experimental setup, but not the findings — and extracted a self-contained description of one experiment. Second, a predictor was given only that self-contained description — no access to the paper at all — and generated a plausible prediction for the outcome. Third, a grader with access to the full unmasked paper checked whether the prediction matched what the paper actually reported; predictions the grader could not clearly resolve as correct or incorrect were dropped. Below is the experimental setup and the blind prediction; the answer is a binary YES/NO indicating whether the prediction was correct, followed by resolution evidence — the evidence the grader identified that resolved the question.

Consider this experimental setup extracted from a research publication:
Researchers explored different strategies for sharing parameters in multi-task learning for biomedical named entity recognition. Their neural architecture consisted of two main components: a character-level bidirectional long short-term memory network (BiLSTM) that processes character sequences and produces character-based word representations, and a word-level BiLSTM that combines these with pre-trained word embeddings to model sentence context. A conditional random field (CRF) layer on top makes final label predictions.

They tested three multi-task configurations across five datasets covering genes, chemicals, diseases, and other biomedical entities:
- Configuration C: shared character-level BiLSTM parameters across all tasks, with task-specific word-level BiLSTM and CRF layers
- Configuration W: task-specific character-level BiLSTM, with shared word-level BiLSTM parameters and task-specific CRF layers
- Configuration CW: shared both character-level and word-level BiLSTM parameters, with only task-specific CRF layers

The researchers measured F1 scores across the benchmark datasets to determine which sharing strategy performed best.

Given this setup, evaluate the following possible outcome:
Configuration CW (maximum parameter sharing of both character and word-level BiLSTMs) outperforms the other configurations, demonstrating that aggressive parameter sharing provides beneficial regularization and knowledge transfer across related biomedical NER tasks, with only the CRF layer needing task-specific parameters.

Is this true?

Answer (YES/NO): YES